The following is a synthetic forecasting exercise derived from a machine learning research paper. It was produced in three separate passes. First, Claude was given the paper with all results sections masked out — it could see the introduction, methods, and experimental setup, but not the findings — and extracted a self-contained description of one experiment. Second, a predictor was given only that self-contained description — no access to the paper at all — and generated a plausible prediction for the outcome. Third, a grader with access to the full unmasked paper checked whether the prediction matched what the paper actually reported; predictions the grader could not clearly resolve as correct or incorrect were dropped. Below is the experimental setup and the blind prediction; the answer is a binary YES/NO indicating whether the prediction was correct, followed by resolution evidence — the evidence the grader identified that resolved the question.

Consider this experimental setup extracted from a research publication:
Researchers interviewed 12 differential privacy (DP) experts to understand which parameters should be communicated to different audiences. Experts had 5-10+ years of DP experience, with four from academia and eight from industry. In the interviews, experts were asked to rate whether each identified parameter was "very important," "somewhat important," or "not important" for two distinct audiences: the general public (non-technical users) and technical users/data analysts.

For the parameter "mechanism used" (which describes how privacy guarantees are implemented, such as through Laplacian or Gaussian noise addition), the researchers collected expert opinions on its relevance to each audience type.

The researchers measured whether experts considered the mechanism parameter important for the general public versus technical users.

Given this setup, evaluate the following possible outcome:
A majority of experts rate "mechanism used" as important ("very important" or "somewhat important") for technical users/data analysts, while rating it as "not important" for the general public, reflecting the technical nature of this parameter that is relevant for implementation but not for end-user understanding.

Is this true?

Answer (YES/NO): NO